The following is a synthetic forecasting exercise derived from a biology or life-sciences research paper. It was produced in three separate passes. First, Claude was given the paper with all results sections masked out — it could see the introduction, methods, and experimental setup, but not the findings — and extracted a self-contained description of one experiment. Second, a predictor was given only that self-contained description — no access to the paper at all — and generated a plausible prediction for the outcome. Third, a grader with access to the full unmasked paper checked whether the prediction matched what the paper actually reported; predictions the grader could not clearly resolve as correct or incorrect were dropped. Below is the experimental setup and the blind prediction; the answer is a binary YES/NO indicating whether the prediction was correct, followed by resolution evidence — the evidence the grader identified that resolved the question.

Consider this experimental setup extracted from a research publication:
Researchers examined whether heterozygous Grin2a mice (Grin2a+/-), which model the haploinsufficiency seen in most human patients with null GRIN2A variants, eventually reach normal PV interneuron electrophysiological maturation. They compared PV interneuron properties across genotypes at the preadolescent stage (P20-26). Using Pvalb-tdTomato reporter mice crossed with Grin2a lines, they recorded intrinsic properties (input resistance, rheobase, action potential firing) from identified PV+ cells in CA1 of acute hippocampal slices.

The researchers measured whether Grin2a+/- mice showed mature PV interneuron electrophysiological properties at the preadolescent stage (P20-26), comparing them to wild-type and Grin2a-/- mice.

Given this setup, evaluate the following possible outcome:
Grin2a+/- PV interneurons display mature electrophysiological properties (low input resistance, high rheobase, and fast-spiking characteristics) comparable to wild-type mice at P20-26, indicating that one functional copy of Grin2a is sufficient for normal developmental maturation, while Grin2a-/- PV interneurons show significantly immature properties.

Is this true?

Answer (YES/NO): NO